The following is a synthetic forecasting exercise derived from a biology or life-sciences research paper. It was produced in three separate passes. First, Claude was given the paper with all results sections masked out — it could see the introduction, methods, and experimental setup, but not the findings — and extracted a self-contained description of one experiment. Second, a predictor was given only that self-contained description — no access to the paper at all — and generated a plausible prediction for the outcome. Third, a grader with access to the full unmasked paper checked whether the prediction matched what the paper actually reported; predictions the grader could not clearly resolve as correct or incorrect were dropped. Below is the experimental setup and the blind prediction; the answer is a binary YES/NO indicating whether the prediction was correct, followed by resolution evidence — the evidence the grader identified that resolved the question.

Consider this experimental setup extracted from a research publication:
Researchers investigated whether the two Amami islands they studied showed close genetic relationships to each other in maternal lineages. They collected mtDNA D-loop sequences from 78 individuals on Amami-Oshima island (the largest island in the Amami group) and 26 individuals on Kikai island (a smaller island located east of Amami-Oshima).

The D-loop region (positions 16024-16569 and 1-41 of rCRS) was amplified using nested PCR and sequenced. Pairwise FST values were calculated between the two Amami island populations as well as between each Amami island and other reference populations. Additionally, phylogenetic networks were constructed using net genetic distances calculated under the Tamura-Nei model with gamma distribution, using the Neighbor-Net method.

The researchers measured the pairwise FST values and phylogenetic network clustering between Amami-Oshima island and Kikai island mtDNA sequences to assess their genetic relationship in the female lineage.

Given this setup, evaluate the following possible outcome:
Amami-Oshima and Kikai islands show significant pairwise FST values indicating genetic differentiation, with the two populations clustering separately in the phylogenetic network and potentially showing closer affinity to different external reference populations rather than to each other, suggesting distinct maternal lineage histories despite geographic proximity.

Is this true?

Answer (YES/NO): NO